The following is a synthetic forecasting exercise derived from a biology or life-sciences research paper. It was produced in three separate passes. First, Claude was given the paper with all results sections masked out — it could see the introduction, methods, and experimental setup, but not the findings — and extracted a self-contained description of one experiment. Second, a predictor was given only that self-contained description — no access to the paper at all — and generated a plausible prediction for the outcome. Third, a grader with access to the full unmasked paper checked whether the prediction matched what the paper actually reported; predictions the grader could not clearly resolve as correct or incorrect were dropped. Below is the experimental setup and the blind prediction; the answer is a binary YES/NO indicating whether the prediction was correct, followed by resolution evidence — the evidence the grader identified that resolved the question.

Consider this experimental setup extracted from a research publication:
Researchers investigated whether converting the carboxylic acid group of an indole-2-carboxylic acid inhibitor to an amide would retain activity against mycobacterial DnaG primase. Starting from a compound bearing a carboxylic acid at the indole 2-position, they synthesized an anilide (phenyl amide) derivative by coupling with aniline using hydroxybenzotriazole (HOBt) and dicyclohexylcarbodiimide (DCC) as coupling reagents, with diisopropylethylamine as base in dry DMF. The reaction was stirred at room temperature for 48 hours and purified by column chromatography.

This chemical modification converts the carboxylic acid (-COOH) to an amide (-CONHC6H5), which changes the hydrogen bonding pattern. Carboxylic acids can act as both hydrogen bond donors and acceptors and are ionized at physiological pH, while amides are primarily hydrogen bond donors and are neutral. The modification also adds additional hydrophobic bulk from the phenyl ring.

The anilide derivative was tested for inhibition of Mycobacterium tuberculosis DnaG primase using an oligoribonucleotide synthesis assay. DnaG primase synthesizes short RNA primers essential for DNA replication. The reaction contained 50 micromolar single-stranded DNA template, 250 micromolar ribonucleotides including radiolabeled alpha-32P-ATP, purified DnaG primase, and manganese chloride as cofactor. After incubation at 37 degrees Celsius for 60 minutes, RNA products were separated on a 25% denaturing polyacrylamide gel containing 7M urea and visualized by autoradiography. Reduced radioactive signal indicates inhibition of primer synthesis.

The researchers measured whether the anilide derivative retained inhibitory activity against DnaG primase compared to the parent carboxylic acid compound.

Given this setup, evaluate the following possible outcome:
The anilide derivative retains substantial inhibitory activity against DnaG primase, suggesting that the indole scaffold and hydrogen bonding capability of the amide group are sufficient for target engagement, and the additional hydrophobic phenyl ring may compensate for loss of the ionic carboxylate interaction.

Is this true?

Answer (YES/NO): NO